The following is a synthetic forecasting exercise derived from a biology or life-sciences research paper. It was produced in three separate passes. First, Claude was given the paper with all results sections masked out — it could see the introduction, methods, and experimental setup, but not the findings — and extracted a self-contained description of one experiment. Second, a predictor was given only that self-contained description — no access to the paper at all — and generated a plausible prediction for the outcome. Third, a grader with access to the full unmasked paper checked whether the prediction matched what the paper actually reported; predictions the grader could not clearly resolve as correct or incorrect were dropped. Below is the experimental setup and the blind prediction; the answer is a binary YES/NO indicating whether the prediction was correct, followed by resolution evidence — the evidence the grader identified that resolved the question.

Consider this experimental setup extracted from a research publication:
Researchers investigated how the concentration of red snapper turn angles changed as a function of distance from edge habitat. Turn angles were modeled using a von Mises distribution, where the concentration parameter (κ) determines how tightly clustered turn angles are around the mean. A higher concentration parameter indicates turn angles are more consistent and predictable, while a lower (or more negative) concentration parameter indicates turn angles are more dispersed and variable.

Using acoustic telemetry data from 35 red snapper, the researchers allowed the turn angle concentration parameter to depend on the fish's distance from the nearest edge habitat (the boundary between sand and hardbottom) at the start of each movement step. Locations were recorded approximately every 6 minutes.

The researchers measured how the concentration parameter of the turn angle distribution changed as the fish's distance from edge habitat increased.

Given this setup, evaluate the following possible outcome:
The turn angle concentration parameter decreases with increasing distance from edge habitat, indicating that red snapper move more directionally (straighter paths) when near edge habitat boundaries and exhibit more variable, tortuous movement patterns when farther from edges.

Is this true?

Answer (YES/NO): NO